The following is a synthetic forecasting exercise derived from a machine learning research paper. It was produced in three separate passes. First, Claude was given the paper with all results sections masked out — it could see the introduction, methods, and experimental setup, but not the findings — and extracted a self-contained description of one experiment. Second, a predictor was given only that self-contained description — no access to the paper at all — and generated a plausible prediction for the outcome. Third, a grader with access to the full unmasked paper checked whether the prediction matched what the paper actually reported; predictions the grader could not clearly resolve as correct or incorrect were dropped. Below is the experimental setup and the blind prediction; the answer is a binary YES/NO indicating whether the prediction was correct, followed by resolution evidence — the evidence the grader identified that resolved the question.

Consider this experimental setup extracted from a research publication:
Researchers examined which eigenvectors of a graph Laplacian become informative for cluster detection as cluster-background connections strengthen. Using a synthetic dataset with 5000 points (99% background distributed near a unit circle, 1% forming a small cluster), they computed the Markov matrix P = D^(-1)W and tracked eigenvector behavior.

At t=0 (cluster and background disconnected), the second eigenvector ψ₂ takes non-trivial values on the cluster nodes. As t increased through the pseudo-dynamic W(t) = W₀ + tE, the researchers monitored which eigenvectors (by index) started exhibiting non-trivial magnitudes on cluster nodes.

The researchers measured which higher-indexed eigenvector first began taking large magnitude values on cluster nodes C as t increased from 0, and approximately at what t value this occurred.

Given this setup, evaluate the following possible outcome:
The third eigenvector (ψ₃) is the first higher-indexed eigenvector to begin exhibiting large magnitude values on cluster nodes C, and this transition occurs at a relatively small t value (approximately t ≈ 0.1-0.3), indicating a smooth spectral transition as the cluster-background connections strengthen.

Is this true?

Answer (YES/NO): NO